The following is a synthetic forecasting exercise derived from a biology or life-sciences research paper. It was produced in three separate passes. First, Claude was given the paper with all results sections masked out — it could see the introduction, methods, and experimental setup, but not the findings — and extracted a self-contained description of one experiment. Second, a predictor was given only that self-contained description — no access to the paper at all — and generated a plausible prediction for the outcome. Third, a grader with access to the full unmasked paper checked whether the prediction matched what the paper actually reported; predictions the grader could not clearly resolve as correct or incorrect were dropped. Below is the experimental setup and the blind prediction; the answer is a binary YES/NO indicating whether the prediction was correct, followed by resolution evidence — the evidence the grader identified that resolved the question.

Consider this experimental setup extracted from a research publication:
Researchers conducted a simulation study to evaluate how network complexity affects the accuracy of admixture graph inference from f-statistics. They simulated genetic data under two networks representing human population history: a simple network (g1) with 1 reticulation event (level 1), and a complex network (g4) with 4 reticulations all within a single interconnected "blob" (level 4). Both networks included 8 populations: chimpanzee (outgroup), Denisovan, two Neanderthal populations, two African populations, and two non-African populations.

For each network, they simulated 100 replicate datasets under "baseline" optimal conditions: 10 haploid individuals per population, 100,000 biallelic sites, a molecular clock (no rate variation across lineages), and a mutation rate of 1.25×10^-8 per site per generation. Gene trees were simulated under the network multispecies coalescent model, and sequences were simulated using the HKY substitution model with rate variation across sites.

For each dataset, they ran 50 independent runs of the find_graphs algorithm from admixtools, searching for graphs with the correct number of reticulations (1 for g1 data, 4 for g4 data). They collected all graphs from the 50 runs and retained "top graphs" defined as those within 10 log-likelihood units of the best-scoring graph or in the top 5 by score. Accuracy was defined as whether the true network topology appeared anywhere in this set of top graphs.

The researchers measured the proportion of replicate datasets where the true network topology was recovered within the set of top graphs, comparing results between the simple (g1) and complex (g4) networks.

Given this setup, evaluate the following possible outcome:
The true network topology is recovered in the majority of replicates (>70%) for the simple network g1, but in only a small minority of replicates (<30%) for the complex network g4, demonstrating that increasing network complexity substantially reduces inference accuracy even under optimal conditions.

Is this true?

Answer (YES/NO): YES